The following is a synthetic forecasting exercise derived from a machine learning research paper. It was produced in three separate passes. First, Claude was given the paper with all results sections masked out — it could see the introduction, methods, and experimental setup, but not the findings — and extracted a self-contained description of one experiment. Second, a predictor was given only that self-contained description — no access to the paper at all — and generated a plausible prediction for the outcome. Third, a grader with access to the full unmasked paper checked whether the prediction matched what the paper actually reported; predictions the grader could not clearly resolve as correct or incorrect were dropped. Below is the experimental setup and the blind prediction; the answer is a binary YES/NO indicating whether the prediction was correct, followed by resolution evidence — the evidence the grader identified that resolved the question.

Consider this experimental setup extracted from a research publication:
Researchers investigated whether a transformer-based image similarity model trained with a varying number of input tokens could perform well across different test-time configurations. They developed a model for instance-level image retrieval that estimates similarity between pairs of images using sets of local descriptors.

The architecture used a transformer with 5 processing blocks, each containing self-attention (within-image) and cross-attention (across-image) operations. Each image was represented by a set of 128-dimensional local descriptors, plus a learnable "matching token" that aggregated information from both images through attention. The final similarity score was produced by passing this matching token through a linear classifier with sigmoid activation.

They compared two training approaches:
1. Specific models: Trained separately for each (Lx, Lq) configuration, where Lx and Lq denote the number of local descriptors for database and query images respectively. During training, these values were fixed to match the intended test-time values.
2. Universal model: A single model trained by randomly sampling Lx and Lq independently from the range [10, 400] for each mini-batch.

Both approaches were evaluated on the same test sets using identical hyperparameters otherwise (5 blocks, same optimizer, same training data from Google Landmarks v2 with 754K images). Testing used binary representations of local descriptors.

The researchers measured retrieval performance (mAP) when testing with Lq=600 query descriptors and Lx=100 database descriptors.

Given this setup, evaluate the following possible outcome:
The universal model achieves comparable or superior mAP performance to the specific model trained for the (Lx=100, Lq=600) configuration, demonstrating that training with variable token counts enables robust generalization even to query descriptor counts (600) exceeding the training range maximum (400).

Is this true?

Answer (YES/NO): YES